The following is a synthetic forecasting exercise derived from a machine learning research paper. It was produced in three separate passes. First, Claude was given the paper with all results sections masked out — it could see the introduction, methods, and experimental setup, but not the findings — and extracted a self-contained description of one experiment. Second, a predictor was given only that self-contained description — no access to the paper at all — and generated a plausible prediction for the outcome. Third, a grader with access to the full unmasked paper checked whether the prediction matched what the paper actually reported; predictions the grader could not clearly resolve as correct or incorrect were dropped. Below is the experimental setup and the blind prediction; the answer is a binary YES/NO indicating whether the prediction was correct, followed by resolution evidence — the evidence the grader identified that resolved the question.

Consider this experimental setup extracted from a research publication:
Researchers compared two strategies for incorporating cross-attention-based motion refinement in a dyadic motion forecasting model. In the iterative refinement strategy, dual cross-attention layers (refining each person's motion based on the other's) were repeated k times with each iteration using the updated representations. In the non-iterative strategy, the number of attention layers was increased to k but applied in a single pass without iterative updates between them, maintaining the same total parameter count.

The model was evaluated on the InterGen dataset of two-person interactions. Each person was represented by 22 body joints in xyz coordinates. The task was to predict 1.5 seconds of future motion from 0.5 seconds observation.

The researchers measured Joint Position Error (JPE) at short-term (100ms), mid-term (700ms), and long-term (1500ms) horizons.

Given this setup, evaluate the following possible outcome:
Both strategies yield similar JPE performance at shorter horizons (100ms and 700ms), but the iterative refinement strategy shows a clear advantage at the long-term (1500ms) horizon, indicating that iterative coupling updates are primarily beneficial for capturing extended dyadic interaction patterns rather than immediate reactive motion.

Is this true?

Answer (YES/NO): YES